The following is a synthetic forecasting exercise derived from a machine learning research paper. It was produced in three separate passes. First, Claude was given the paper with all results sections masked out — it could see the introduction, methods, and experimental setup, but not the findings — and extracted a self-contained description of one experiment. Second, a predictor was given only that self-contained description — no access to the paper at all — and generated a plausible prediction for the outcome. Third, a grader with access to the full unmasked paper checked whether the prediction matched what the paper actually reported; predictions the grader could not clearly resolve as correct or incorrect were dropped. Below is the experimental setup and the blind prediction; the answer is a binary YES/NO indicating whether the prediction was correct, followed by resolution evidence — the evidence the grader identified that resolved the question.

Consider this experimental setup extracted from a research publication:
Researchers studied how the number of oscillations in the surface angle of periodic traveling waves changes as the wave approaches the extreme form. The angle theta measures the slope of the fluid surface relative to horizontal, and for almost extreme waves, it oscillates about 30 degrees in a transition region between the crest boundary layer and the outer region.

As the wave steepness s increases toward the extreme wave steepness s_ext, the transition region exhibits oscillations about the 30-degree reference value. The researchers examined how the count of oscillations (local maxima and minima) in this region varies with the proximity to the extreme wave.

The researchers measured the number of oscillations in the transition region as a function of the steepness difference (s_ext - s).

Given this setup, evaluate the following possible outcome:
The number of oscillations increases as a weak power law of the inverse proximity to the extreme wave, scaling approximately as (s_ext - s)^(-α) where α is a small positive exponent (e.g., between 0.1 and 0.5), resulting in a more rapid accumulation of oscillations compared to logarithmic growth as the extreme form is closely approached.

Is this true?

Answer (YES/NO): NO